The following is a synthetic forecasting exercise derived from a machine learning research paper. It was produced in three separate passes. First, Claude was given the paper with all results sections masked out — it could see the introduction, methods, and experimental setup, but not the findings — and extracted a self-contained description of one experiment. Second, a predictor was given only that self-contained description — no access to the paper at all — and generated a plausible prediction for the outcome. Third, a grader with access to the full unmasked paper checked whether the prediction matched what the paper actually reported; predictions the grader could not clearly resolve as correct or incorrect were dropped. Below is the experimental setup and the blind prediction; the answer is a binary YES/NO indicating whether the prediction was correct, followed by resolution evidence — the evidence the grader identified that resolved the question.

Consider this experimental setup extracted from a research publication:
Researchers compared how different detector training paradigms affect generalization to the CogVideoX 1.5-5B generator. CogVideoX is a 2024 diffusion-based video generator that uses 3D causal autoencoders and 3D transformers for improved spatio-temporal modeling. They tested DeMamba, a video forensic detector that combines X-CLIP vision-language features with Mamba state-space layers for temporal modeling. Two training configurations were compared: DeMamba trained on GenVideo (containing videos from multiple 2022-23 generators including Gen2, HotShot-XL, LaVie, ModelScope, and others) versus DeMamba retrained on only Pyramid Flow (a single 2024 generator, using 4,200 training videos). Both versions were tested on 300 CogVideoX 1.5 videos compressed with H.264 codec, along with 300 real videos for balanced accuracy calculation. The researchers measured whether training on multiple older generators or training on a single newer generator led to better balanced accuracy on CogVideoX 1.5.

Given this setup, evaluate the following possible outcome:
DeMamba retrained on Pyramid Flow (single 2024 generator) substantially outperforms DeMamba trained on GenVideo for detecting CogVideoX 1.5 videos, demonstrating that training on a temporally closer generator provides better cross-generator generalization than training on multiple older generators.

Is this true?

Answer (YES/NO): NO